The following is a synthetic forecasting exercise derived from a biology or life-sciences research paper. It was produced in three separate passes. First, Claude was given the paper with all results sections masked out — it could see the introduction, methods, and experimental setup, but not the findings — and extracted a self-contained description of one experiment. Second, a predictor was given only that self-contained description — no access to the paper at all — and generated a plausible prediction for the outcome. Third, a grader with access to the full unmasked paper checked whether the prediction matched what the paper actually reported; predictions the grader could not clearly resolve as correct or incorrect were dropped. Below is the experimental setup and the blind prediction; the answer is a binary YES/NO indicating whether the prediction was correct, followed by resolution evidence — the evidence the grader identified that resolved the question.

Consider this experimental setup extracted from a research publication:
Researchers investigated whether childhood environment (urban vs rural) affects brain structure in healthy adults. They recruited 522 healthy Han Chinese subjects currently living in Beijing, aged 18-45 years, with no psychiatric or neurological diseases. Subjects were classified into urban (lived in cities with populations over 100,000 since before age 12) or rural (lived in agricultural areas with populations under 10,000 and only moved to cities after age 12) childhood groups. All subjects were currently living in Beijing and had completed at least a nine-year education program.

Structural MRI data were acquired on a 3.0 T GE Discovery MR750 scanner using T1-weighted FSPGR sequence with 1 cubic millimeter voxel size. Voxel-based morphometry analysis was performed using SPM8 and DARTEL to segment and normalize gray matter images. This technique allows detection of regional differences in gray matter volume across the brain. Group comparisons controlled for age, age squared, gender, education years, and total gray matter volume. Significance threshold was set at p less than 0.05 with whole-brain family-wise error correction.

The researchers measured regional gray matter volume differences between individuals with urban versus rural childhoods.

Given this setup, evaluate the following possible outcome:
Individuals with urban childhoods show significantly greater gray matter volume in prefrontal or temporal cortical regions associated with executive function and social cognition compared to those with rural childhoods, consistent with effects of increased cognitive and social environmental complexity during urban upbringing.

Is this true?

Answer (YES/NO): NO